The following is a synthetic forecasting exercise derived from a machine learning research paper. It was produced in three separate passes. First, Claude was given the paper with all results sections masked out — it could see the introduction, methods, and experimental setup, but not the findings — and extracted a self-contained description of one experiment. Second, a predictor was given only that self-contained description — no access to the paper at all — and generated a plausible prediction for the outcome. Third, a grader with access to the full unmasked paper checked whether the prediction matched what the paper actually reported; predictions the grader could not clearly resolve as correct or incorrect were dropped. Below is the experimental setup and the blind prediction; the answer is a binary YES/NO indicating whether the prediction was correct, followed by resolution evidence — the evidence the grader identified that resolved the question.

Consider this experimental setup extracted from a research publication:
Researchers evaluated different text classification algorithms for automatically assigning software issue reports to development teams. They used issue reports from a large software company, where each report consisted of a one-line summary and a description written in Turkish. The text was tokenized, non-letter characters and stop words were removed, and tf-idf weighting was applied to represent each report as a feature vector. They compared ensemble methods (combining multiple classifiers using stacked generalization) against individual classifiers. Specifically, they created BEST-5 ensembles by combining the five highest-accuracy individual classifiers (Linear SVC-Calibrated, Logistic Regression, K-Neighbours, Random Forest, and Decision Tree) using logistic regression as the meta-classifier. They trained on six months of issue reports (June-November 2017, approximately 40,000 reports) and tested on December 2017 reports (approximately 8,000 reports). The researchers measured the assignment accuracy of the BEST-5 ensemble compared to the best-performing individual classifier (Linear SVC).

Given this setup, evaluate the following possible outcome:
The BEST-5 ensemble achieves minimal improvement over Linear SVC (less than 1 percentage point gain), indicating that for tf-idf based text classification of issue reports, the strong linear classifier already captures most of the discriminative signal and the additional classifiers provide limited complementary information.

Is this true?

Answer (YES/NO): NO